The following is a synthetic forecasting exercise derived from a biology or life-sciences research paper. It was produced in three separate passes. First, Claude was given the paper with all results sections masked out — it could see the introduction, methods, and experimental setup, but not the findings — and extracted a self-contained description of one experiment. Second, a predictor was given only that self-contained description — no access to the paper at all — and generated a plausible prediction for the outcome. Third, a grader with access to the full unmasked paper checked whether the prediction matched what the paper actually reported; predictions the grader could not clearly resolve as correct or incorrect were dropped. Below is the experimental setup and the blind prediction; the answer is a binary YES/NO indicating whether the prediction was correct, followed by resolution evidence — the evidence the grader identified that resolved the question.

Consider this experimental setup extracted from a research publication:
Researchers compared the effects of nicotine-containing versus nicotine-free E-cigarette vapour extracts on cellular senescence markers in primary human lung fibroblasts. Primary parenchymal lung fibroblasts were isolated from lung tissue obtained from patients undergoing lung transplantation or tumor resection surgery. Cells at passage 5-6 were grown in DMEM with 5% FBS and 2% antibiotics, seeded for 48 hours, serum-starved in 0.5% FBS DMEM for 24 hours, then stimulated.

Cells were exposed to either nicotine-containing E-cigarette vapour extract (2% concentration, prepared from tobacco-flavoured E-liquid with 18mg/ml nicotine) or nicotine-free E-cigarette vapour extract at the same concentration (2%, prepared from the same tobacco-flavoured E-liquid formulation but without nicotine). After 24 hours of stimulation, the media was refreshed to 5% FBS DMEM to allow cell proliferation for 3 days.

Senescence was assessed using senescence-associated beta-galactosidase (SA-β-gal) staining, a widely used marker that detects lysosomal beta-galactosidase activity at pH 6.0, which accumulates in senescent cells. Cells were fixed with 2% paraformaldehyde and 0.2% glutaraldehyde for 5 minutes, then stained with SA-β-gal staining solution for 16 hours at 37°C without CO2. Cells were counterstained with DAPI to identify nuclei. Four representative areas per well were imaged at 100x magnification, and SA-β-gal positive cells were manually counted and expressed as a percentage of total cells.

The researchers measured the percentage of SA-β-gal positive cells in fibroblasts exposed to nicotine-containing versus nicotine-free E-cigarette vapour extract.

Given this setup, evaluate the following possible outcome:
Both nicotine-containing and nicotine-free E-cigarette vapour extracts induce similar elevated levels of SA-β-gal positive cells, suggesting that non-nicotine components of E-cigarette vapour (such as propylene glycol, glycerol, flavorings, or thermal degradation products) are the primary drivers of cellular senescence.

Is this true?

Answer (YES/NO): YES